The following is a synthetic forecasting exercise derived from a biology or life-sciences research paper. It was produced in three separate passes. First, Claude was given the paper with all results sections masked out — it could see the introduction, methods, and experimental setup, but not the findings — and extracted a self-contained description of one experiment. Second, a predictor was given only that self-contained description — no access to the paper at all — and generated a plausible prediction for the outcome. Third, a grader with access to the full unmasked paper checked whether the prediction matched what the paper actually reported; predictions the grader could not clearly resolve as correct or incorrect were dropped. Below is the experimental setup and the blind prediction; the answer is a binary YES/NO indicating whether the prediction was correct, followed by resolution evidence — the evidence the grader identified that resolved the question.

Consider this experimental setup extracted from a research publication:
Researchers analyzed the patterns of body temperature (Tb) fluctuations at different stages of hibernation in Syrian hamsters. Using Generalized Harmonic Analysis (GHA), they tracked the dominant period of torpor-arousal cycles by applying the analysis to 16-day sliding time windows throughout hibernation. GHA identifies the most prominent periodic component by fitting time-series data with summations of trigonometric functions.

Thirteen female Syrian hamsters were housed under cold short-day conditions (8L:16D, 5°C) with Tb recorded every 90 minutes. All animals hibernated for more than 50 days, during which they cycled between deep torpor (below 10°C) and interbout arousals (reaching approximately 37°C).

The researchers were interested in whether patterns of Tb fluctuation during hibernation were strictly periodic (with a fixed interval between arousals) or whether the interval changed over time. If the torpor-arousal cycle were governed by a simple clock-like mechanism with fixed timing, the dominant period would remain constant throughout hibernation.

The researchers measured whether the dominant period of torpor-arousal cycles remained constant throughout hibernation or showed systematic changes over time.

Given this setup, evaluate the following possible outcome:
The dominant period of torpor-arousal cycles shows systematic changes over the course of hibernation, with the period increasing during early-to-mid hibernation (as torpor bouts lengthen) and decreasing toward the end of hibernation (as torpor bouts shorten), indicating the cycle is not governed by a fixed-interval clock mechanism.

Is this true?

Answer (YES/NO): YES